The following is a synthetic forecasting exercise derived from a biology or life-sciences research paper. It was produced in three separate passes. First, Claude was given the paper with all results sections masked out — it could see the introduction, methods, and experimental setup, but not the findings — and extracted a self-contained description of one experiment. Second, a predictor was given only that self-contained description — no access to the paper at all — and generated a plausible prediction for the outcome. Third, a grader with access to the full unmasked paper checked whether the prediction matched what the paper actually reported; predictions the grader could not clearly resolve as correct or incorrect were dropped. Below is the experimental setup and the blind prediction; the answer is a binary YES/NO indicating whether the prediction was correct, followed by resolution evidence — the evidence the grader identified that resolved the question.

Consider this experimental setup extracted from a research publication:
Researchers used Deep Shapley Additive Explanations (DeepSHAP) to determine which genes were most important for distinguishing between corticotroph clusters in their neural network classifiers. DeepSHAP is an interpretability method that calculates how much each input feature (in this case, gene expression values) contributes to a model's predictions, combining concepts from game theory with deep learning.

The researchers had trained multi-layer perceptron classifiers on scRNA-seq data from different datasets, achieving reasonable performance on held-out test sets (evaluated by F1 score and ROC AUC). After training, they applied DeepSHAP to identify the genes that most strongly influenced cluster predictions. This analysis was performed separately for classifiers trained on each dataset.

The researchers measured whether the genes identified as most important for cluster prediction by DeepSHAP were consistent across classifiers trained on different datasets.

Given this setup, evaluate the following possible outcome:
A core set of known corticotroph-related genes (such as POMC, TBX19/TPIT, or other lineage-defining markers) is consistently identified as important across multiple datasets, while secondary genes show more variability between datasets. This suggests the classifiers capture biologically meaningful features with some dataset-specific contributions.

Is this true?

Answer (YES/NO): NO